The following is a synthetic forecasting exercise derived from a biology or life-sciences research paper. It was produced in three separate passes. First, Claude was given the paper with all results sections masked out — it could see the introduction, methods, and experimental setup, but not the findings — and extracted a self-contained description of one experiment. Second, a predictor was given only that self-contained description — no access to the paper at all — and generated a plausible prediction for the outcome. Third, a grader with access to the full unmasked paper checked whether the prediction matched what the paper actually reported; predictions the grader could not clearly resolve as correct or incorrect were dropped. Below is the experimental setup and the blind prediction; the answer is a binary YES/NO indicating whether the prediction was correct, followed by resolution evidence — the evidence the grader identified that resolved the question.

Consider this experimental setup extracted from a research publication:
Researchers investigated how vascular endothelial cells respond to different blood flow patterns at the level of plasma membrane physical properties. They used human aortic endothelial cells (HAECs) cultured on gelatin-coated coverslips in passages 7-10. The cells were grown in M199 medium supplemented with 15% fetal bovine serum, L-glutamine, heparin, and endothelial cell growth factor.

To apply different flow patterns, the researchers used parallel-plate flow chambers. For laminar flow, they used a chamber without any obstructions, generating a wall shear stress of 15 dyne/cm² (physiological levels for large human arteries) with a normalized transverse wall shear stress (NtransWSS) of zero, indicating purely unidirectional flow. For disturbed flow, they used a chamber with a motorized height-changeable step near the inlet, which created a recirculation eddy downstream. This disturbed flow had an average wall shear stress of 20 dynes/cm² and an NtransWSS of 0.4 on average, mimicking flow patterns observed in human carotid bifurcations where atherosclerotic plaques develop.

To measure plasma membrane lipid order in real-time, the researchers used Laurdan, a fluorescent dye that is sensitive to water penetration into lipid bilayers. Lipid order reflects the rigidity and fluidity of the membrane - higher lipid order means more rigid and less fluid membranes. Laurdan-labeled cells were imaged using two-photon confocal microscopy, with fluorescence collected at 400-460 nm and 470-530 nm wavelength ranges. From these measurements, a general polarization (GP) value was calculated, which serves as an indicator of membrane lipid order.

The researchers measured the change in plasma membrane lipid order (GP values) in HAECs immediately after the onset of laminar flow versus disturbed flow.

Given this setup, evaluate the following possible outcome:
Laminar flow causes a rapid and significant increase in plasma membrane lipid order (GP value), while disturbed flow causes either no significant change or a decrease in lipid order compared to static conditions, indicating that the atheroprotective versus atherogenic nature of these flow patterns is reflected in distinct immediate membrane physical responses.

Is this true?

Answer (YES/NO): NO